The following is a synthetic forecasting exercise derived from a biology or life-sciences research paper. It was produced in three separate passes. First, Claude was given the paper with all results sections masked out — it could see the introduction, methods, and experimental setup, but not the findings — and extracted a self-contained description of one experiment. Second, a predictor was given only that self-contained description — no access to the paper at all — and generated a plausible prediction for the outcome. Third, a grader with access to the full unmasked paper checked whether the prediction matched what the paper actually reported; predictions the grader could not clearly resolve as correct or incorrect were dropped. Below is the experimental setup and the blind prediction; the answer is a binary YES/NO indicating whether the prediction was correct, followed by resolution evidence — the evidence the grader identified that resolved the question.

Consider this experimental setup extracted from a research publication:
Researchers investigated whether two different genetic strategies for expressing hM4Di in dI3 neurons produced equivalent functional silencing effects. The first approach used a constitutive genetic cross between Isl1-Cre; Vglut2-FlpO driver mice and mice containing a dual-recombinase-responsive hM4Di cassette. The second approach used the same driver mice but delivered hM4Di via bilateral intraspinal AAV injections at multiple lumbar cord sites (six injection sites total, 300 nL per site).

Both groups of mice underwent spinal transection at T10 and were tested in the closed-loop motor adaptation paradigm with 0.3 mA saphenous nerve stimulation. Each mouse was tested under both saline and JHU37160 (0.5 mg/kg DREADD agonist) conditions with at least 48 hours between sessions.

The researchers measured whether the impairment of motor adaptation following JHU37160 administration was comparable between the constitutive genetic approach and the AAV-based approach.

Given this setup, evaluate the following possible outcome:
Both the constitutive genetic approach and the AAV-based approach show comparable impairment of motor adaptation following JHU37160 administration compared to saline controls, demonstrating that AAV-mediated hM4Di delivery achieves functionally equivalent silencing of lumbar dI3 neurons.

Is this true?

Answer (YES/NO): YES